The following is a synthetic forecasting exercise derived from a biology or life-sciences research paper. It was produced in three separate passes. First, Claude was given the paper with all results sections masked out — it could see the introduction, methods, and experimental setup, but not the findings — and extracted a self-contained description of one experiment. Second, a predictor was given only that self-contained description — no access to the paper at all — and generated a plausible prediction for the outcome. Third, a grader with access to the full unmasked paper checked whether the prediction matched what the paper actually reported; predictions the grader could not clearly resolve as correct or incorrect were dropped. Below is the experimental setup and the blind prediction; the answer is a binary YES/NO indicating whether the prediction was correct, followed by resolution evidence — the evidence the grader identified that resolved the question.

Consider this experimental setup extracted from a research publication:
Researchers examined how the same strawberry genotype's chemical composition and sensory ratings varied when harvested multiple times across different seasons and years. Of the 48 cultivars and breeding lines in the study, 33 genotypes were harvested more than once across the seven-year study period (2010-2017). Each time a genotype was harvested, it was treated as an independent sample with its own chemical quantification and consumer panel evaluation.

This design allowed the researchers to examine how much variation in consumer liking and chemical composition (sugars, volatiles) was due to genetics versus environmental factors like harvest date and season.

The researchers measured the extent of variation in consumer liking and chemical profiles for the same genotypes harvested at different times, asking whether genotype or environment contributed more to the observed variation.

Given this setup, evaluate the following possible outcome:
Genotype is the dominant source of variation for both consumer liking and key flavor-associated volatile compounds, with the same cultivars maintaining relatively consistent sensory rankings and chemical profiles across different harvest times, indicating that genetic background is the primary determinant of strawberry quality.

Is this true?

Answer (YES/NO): NO